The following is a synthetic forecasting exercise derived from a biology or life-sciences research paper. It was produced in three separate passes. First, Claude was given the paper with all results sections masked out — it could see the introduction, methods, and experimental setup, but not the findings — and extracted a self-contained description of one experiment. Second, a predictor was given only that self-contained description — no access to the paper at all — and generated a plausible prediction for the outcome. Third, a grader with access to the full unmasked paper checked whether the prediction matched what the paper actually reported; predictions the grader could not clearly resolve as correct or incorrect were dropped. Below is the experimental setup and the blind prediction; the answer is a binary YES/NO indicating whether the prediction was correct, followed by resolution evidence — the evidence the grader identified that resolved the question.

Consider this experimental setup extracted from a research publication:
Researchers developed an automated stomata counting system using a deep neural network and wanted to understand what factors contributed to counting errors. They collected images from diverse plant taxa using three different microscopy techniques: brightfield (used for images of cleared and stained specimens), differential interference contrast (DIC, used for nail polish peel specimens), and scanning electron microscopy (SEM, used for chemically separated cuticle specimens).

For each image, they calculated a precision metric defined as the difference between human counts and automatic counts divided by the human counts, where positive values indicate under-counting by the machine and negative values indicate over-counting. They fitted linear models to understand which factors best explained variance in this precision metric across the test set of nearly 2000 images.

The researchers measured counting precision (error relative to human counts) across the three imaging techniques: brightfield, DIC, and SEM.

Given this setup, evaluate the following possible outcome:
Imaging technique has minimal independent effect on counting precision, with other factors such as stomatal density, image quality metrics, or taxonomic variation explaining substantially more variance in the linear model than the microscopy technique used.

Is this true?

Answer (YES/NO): NO